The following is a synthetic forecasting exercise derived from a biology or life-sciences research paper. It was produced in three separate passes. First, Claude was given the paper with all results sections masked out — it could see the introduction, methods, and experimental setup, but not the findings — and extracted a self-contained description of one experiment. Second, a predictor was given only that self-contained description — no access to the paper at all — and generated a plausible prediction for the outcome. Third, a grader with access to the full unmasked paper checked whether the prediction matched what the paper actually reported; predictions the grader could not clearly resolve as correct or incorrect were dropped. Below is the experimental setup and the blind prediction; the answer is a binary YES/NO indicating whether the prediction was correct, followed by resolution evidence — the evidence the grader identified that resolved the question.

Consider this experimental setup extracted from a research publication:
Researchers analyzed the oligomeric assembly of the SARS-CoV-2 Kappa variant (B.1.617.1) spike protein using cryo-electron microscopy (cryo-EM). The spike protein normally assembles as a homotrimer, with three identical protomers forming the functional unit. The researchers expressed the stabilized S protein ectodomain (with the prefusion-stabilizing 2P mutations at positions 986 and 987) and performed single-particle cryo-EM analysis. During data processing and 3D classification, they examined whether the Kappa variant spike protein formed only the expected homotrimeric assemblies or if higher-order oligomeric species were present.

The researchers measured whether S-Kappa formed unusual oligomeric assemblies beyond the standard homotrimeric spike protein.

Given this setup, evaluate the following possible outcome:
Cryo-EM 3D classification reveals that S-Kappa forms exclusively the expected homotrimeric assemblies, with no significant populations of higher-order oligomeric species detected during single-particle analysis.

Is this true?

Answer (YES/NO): NO